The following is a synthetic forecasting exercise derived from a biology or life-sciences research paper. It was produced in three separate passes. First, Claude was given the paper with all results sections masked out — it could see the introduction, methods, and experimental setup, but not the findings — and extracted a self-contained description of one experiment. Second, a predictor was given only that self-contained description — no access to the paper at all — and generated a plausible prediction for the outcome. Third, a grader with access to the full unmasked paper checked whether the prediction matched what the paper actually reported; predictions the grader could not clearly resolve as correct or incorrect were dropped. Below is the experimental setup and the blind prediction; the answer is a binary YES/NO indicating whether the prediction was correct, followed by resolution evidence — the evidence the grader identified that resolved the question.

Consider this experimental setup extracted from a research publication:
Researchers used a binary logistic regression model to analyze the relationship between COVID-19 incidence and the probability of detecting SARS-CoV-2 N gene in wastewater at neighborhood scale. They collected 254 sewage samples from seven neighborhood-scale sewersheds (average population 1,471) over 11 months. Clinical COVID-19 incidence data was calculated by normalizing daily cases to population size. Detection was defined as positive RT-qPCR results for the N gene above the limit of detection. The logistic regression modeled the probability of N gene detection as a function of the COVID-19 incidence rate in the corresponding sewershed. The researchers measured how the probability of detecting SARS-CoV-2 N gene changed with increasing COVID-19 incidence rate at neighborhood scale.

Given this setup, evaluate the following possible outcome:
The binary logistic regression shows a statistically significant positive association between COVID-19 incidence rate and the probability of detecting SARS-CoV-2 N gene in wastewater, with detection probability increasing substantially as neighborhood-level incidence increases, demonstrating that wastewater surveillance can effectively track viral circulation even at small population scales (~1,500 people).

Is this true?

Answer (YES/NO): YES